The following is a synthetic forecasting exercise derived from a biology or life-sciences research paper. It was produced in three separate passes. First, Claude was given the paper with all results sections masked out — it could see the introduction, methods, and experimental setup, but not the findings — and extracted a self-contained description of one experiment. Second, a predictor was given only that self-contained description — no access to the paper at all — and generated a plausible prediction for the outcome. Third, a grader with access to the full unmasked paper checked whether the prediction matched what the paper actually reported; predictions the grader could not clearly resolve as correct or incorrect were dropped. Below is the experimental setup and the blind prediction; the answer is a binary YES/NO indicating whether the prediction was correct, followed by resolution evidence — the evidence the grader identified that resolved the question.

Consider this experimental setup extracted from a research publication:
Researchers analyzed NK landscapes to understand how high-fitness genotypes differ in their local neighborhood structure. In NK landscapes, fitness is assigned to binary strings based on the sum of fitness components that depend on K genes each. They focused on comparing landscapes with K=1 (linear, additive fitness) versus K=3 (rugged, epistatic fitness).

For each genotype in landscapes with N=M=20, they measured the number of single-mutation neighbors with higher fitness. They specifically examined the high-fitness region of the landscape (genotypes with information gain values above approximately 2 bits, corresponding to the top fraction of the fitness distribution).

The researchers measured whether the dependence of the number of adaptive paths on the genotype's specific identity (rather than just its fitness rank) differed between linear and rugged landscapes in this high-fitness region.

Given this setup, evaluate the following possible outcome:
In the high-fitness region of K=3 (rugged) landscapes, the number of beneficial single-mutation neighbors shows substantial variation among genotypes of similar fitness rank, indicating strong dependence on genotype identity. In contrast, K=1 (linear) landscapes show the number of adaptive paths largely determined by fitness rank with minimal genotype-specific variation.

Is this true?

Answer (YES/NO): YES